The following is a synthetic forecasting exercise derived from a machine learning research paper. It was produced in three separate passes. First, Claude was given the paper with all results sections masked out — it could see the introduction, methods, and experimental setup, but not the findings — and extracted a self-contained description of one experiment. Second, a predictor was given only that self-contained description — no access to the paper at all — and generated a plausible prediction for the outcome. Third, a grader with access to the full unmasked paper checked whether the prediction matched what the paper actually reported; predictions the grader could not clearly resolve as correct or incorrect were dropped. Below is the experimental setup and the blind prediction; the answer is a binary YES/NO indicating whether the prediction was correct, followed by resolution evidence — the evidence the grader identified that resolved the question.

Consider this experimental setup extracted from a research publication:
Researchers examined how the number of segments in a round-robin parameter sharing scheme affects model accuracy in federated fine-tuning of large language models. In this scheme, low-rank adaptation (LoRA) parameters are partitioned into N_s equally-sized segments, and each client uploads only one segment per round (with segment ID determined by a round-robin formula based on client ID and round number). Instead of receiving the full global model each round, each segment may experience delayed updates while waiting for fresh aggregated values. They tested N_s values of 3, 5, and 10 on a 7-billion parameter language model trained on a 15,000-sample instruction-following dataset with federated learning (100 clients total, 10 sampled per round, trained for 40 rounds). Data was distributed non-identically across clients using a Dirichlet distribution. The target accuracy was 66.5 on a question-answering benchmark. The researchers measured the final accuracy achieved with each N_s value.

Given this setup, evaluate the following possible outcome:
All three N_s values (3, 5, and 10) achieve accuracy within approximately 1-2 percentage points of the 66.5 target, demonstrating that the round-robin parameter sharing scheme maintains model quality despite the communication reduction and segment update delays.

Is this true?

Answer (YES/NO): NO